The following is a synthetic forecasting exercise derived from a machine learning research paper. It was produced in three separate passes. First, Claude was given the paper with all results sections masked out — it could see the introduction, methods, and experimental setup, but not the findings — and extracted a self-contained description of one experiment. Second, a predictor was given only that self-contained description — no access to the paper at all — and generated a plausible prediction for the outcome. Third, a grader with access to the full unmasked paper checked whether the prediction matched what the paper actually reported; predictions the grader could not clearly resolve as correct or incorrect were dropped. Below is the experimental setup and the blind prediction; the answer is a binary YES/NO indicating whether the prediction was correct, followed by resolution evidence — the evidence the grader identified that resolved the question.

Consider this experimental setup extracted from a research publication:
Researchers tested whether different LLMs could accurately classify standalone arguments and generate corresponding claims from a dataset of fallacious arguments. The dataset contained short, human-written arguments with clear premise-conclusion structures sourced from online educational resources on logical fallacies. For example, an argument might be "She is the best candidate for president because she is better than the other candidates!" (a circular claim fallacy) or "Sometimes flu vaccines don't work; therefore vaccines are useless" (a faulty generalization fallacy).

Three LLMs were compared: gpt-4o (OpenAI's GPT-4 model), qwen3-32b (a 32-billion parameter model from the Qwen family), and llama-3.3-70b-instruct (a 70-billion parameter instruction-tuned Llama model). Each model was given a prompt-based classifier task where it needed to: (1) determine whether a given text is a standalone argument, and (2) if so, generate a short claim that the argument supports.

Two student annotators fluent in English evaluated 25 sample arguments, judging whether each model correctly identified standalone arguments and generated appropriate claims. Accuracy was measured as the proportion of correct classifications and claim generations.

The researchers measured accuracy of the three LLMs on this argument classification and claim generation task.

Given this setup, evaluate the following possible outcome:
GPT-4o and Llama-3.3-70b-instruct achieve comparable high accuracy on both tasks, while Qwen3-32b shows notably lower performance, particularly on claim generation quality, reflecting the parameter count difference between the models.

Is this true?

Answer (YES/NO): NO